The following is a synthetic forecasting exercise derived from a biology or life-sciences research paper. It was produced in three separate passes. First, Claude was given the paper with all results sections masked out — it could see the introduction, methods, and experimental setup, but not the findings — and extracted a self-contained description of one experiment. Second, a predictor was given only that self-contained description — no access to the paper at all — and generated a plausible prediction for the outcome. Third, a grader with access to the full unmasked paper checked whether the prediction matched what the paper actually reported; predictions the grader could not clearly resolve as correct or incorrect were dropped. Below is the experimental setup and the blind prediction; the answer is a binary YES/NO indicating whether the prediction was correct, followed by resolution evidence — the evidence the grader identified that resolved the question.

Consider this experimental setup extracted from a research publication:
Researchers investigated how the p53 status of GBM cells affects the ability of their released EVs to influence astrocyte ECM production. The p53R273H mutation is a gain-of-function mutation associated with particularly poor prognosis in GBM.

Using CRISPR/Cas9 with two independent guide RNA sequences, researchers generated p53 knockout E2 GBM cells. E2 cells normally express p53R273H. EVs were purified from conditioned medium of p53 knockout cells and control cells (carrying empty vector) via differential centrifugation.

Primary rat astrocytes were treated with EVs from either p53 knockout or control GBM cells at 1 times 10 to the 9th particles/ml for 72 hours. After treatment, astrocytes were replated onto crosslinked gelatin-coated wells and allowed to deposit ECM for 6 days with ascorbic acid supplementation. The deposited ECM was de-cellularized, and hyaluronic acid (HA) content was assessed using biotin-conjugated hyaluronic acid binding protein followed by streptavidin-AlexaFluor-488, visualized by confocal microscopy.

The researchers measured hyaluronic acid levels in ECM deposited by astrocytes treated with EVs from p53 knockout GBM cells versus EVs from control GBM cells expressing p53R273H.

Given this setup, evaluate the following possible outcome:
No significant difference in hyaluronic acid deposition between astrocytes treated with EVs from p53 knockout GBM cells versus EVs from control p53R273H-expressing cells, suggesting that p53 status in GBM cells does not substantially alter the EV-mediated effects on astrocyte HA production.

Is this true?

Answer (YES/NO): NO